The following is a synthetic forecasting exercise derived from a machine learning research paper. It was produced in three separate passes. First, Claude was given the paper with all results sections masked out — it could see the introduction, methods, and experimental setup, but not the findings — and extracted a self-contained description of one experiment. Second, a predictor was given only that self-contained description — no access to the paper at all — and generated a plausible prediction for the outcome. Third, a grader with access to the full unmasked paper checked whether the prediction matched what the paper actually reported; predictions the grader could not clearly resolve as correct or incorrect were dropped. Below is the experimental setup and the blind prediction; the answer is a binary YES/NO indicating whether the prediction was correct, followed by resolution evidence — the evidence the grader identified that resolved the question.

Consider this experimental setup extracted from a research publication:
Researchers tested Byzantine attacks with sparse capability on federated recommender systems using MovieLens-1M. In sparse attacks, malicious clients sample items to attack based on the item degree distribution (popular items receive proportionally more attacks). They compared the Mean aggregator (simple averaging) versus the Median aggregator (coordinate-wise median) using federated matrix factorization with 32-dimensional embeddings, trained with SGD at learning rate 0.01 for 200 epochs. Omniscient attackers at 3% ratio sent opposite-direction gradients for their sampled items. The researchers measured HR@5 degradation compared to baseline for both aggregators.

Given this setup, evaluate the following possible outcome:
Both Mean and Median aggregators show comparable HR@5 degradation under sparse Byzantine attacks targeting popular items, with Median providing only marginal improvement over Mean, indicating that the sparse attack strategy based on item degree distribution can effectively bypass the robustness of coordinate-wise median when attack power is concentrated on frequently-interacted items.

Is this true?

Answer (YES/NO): NO